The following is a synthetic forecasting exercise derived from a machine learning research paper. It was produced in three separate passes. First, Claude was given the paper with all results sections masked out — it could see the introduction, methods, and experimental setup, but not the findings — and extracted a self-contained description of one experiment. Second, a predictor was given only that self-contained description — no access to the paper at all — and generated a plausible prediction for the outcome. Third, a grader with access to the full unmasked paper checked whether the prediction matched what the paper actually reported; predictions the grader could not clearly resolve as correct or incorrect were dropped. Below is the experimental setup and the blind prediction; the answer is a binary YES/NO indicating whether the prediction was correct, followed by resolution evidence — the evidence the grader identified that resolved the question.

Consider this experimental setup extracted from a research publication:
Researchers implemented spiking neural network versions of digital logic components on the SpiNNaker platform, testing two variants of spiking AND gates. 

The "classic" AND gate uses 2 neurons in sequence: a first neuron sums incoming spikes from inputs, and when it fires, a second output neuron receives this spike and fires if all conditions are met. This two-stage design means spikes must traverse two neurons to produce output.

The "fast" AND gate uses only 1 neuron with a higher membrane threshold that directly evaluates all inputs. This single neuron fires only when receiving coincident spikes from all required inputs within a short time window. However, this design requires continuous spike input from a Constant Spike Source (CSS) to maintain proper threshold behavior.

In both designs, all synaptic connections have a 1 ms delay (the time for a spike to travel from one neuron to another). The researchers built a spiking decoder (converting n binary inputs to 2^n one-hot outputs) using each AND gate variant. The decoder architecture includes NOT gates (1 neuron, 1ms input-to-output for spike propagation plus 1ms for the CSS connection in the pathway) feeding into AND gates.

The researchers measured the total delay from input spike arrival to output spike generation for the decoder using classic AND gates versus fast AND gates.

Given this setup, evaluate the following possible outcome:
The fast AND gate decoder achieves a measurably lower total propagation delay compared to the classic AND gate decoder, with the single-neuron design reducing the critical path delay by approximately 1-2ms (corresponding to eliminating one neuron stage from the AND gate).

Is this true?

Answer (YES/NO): YES